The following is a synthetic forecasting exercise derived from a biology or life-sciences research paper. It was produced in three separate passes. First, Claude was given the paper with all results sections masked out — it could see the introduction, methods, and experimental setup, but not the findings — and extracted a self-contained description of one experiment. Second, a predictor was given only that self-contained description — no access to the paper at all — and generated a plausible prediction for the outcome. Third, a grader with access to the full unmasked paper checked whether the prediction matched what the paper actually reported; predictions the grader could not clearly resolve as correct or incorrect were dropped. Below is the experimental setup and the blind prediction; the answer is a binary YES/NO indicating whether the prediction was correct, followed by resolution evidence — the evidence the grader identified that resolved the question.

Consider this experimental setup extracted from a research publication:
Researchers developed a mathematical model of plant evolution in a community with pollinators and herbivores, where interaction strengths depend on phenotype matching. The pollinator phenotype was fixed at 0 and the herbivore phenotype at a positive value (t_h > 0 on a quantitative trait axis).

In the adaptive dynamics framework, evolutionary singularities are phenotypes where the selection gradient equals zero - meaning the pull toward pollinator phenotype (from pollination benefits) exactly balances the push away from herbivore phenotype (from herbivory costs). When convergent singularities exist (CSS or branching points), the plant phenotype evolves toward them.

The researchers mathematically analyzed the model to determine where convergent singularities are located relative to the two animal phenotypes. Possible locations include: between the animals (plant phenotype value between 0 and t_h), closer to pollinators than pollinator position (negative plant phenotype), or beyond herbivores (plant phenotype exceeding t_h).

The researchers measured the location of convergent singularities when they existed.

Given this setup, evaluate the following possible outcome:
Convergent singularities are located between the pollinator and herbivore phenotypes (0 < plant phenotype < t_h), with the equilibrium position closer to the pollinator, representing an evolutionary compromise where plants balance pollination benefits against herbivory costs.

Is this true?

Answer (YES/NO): NO